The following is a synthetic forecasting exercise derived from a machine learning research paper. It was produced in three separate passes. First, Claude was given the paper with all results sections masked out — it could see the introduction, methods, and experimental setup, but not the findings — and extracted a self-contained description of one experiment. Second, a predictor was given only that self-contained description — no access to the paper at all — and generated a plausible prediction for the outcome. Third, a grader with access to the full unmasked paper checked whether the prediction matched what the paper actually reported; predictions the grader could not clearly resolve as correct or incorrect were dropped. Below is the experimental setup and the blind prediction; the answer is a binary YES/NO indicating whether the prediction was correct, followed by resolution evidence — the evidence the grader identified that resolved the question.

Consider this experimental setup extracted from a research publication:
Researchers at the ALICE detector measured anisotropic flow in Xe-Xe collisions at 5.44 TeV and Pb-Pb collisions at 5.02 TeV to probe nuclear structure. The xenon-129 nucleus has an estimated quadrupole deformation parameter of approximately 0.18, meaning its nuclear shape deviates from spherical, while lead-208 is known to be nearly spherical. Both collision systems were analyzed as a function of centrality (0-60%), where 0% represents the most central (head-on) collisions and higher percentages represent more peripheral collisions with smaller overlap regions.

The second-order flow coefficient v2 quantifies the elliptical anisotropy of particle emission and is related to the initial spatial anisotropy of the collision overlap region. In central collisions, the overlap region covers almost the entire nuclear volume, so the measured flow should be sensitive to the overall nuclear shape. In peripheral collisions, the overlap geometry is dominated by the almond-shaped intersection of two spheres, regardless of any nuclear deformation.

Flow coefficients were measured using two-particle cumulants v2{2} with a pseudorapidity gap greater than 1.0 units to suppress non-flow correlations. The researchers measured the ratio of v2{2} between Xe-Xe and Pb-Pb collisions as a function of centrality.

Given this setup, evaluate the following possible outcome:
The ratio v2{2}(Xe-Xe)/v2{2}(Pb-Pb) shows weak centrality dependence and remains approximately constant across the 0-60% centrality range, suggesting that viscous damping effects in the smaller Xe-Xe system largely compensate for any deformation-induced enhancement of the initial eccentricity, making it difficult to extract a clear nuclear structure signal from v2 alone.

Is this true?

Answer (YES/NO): NO